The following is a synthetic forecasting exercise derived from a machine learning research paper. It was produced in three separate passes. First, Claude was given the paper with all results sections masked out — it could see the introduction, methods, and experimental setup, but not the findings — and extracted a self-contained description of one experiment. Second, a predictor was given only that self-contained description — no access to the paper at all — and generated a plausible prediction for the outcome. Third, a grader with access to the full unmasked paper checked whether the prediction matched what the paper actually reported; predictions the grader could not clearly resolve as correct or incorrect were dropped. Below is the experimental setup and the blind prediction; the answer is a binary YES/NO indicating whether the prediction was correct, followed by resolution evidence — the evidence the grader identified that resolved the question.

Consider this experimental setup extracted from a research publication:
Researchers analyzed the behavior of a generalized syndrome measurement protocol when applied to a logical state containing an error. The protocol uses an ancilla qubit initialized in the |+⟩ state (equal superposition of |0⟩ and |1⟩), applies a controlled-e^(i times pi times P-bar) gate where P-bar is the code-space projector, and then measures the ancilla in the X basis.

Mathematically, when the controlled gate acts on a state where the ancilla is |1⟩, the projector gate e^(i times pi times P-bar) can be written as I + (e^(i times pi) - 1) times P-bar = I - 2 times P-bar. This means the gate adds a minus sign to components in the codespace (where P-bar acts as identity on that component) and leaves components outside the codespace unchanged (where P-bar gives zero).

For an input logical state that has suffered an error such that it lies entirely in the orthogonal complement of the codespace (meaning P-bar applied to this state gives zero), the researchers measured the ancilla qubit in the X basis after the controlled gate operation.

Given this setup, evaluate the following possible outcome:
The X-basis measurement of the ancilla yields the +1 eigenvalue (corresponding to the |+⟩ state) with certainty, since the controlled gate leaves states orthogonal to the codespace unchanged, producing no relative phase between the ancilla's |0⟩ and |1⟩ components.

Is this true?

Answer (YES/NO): YES